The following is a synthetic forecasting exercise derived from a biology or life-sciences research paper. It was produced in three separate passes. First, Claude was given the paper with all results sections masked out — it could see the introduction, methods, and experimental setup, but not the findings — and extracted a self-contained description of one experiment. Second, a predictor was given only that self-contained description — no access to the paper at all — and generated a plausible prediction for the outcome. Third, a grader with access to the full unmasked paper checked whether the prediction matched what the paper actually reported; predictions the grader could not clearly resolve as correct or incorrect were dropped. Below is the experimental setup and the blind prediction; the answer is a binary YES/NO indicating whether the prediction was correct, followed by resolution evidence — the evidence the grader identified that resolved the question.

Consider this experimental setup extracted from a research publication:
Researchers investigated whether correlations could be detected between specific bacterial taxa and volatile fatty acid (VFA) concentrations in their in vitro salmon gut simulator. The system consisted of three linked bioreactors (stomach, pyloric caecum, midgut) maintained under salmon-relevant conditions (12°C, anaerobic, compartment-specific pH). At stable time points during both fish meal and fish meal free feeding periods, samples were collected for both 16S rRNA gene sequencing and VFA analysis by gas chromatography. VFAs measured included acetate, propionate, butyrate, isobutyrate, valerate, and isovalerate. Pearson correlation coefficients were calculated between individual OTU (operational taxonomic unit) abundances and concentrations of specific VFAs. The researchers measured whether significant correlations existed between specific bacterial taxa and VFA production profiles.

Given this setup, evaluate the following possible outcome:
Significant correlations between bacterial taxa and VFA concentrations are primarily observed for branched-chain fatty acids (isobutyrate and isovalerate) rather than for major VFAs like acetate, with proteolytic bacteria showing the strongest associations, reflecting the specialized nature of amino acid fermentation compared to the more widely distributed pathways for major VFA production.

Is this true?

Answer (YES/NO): NO